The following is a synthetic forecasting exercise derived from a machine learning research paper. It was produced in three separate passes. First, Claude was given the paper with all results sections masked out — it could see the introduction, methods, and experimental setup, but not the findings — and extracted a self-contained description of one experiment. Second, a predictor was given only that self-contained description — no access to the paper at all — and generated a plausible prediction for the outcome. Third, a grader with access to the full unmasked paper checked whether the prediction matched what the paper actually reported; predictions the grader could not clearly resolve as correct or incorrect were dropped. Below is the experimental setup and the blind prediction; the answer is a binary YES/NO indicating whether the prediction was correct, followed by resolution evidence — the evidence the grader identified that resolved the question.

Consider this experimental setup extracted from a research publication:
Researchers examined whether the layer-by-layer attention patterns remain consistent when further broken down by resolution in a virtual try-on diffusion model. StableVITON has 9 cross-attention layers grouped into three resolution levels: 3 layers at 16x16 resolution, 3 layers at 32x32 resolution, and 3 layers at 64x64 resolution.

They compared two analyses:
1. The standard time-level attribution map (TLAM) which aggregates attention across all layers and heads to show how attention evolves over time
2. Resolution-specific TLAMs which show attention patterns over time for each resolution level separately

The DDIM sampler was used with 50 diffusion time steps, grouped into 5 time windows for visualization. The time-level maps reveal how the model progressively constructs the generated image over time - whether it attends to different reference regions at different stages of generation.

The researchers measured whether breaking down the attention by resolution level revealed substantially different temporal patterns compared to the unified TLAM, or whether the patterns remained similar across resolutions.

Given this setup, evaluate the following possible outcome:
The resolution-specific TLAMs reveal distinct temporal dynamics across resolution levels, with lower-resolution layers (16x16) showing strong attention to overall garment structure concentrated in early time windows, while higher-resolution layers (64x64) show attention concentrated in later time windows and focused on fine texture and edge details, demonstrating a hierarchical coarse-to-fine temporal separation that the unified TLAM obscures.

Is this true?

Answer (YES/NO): NO